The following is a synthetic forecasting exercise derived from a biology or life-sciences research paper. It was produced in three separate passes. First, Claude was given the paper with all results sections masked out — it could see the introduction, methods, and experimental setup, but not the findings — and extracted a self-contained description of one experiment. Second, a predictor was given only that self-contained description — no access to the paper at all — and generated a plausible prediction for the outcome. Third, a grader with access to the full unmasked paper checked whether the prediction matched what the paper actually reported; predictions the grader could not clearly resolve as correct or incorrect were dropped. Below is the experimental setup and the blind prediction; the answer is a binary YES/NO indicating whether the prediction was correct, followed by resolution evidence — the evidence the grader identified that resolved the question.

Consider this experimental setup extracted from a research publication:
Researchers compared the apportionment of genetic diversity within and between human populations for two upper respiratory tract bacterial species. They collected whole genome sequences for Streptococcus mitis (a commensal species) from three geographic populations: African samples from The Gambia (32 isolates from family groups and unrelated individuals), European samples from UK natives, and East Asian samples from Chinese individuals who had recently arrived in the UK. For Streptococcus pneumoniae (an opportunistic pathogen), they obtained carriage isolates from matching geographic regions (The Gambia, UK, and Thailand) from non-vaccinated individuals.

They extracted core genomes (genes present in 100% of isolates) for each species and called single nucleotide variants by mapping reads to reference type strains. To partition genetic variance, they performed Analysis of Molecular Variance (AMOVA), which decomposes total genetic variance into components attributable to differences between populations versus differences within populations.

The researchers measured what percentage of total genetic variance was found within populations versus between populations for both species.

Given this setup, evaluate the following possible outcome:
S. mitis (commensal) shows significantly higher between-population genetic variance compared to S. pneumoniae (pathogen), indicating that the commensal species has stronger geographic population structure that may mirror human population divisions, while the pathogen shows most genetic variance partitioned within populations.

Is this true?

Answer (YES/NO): NO